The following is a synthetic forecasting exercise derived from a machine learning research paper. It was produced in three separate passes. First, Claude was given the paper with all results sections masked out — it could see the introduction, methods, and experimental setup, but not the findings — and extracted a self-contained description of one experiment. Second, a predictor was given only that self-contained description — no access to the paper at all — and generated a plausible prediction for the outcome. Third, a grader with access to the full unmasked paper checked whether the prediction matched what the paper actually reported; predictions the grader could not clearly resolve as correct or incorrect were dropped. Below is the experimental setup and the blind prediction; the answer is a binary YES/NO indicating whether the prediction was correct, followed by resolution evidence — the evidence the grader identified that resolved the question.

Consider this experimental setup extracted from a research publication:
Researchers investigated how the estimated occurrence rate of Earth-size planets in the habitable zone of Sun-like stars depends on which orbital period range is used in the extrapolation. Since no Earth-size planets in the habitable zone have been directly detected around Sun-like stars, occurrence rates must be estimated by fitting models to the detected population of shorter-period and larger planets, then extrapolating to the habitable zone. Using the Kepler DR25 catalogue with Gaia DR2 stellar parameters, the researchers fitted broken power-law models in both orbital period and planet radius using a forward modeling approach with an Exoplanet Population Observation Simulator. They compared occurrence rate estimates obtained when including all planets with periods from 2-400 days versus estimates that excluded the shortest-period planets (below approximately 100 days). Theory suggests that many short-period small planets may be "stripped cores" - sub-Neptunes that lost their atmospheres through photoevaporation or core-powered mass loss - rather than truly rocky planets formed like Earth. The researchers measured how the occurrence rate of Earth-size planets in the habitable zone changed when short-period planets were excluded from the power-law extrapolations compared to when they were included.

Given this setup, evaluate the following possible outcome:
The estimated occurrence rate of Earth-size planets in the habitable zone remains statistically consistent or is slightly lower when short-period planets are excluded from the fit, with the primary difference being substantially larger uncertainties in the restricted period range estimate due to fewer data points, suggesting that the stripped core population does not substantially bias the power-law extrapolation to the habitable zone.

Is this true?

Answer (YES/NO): NO